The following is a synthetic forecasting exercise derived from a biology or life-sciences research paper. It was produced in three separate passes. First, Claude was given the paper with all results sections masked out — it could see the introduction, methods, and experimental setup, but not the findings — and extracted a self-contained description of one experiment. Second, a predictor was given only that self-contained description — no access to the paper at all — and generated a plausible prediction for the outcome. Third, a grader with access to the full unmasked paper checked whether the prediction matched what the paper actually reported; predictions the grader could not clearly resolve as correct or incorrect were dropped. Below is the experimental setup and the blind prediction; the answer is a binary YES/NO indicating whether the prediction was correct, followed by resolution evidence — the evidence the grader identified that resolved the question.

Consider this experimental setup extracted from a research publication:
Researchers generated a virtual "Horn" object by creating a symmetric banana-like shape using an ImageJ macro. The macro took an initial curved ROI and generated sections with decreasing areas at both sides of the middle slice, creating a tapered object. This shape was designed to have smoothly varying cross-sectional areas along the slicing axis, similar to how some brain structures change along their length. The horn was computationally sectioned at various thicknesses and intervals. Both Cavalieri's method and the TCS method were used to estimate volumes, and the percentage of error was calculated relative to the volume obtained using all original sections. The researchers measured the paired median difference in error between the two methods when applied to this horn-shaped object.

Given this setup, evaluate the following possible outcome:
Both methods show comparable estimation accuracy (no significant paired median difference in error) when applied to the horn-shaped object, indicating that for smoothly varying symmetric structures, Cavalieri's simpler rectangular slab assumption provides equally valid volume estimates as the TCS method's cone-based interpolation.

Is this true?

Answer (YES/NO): NO